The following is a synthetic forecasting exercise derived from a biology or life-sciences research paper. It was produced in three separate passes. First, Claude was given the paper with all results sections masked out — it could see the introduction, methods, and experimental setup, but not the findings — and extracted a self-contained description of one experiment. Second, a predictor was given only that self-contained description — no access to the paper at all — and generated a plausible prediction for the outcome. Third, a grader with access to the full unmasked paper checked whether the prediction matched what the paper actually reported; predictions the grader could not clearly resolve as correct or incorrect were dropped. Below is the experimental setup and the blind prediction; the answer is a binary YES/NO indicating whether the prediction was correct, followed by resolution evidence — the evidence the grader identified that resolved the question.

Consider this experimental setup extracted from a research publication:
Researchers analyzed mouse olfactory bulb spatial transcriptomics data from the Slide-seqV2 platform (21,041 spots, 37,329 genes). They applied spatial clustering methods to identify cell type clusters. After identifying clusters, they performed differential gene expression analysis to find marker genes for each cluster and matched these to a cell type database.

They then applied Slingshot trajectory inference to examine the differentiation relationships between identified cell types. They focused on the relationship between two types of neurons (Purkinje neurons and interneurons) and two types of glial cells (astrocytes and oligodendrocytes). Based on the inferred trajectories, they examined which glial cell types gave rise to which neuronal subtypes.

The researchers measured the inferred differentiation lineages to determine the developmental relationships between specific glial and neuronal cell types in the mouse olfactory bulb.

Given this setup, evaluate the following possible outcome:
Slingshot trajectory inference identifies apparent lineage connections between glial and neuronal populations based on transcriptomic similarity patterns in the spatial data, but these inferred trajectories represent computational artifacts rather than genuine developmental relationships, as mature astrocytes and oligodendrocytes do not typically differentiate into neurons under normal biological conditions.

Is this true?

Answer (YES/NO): NO